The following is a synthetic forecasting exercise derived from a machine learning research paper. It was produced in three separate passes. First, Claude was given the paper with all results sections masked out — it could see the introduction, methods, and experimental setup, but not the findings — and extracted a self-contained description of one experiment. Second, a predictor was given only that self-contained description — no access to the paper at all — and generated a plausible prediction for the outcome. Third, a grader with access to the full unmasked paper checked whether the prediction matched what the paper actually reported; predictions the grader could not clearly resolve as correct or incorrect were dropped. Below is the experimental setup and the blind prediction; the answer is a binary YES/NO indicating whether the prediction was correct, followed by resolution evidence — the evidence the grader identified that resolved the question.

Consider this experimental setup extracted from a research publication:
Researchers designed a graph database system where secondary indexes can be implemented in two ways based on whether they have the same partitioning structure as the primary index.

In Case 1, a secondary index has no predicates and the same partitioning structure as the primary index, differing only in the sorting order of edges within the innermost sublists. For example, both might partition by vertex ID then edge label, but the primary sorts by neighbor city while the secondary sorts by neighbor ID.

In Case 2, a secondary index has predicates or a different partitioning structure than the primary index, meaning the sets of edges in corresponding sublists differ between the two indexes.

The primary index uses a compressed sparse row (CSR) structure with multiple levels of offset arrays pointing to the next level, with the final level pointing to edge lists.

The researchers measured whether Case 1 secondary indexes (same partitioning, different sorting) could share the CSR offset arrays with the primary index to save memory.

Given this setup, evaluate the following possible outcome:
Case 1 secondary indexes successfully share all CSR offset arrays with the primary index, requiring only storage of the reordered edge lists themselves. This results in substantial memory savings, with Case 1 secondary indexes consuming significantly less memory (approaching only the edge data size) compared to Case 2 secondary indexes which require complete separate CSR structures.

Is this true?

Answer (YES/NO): YES